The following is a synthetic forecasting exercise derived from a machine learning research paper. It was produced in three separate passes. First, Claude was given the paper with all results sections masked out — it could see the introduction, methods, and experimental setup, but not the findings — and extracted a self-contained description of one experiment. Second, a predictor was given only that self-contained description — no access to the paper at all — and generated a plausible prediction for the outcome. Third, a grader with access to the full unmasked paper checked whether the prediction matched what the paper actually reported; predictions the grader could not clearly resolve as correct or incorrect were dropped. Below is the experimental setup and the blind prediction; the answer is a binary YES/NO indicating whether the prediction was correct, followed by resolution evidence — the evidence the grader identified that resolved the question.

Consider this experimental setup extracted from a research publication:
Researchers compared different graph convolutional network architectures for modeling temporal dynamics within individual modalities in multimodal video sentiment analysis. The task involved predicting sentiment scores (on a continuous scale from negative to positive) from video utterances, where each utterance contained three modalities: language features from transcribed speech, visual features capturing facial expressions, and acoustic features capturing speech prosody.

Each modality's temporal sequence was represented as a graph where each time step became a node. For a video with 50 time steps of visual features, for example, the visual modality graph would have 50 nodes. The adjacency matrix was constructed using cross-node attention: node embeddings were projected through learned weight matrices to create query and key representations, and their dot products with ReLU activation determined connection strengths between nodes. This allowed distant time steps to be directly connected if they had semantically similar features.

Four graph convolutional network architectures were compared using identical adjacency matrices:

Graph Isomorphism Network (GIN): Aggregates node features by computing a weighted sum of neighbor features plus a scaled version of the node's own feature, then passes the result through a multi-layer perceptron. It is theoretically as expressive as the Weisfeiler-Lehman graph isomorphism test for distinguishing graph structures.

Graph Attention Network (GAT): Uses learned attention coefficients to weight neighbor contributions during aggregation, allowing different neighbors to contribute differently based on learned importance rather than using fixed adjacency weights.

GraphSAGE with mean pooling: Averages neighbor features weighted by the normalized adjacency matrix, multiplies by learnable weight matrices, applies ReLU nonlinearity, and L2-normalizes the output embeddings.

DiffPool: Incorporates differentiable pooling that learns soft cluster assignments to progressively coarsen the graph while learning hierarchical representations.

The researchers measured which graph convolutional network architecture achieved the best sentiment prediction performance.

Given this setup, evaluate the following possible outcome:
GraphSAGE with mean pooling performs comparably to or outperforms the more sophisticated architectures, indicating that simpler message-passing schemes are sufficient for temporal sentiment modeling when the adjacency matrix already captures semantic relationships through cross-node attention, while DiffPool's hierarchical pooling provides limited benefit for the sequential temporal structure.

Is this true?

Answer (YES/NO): YES